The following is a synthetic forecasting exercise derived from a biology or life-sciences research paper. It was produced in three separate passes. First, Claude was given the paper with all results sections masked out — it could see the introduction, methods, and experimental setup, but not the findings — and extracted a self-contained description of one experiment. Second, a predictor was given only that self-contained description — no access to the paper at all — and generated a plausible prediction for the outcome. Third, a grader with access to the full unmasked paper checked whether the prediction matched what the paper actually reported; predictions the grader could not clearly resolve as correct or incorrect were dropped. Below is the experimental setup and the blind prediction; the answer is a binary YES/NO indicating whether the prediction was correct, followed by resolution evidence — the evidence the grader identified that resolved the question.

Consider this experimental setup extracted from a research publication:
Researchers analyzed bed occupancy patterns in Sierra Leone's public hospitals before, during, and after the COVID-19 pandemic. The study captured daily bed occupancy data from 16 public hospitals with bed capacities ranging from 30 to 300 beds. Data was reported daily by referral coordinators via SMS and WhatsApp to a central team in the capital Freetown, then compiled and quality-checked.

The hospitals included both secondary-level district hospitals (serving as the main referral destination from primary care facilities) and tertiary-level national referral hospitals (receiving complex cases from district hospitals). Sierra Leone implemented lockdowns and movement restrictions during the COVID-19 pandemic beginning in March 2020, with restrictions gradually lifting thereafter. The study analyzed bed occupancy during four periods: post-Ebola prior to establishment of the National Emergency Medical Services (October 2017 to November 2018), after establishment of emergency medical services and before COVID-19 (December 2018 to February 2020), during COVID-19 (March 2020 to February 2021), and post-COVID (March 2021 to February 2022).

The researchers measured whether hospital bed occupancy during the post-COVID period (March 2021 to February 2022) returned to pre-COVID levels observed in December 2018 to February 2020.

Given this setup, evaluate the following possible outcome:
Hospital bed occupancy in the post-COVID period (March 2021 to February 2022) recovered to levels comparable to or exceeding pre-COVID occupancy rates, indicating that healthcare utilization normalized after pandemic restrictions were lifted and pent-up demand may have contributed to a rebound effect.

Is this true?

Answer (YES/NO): NO